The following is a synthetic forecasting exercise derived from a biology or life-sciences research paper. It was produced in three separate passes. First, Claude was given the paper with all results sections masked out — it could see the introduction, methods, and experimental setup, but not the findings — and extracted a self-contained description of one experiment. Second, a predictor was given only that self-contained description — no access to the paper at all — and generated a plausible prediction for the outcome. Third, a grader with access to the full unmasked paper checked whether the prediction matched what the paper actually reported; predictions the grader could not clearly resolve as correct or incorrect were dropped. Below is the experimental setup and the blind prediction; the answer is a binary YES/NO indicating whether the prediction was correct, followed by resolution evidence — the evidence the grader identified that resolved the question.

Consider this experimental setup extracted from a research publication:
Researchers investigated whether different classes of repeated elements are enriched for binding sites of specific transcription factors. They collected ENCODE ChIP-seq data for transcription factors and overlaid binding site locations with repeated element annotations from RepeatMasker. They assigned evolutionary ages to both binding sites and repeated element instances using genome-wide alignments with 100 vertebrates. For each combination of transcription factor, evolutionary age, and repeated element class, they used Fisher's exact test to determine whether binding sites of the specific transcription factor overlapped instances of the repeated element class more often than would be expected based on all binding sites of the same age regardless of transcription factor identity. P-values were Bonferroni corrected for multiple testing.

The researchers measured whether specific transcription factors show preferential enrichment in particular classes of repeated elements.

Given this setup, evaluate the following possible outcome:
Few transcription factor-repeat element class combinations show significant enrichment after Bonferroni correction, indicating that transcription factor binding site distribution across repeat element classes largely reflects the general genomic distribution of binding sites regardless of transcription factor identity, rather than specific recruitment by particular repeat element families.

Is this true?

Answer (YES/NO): NO